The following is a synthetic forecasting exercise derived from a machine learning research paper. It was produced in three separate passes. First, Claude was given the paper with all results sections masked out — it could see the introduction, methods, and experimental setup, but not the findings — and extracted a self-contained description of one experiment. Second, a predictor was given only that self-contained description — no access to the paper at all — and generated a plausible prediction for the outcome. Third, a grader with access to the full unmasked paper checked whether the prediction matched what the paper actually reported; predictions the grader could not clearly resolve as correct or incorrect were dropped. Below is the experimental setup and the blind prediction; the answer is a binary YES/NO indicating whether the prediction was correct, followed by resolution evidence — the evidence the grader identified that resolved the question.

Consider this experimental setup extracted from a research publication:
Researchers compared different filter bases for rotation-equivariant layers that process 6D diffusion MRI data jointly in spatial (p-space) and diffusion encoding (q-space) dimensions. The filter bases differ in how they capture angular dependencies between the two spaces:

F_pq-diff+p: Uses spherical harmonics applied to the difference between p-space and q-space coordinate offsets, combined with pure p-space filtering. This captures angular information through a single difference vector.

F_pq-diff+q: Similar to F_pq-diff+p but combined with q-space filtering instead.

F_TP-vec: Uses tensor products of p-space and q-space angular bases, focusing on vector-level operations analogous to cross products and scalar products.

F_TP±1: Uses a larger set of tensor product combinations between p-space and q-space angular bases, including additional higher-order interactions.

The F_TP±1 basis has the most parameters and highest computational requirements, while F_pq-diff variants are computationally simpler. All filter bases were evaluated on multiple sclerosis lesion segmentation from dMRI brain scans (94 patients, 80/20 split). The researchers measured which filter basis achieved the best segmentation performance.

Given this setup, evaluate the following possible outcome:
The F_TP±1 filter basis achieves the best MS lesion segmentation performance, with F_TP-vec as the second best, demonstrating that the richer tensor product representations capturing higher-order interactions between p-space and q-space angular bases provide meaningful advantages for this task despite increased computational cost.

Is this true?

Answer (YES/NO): NO